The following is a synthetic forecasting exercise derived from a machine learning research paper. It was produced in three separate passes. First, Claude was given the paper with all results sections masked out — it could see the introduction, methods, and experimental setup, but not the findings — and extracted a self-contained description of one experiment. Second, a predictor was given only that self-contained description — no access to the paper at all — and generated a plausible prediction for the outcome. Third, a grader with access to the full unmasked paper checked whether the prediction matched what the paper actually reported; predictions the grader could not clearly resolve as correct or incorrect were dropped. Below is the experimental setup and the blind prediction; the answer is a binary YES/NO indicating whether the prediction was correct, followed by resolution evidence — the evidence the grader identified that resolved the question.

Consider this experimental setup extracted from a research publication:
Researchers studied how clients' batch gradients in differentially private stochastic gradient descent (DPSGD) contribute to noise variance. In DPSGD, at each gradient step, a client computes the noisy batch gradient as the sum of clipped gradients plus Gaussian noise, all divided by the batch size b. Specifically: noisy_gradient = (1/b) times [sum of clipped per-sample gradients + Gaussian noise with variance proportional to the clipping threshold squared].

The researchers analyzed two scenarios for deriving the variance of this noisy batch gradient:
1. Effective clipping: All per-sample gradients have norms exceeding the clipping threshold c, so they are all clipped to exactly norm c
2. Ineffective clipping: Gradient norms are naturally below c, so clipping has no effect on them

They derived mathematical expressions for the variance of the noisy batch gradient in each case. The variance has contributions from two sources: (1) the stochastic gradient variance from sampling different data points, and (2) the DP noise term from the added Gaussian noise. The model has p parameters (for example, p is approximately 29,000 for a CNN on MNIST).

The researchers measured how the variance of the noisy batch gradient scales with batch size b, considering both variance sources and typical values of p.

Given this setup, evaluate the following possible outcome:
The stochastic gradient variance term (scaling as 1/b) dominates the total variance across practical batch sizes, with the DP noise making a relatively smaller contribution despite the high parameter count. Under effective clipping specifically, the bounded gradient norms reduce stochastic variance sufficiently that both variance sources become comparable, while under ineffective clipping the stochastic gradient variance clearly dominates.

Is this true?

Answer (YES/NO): NO